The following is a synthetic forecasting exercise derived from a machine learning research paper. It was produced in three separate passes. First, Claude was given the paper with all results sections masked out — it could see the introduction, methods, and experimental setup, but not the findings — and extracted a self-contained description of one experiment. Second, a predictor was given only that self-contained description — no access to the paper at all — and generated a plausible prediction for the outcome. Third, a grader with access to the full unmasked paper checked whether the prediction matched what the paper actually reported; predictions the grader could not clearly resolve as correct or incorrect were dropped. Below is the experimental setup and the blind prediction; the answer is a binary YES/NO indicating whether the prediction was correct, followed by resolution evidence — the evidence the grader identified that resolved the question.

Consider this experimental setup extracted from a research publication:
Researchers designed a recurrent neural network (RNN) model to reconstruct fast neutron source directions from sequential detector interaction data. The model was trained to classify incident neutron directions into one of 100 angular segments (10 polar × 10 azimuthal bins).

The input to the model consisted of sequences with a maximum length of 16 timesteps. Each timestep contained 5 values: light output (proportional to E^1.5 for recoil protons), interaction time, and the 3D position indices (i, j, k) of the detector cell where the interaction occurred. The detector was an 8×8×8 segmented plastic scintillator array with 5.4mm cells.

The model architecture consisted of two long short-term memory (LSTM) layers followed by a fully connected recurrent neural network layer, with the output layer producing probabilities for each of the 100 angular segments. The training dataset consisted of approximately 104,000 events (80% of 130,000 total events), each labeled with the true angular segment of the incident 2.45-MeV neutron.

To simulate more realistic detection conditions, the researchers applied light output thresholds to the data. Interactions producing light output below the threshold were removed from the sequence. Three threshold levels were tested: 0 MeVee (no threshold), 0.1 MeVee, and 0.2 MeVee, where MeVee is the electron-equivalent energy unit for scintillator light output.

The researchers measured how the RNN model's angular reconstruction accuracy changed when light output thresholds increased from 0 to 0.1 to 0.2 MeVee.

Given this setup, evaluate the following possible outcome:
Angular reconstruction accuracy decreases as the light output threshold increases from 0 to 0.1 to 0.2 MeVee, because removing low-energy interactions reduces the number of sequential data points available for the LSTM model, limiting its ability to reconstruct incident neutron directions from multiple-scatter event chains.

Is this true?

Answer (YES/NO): NO